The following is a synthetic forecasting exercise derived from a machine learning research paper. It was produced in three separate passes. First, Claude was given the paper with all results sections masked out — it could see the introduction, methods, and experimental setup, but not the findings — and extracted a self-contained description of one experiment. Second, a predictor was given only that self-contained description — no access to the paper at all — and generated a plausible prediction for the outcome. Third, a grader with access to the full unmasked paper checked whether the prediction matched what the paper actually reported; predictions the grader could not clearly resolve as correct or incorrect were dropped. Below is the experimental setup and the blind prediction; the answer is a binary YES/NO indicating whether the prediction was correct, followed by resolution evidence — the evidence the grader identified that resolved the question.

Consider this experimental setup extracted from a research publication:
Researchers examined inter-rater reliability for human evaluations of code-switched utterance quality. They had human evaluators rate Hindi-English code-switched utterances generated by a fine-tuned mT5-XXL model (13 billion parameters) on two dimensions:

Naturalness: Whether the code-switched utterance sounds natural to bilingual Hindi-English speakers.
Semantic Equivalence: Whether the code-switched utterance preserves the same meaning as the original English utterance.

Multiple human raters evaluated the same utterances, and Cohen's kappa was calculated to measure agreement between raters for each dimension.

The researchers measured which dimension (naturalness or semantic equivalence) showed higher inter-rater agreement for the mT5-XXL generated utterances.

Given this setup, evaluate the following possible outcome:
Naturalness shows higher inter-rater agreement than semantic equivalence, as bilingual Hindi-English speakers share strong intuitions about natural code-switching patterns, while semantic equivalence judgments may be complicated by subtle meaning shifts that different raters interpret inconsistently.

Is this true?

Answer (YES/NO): YES